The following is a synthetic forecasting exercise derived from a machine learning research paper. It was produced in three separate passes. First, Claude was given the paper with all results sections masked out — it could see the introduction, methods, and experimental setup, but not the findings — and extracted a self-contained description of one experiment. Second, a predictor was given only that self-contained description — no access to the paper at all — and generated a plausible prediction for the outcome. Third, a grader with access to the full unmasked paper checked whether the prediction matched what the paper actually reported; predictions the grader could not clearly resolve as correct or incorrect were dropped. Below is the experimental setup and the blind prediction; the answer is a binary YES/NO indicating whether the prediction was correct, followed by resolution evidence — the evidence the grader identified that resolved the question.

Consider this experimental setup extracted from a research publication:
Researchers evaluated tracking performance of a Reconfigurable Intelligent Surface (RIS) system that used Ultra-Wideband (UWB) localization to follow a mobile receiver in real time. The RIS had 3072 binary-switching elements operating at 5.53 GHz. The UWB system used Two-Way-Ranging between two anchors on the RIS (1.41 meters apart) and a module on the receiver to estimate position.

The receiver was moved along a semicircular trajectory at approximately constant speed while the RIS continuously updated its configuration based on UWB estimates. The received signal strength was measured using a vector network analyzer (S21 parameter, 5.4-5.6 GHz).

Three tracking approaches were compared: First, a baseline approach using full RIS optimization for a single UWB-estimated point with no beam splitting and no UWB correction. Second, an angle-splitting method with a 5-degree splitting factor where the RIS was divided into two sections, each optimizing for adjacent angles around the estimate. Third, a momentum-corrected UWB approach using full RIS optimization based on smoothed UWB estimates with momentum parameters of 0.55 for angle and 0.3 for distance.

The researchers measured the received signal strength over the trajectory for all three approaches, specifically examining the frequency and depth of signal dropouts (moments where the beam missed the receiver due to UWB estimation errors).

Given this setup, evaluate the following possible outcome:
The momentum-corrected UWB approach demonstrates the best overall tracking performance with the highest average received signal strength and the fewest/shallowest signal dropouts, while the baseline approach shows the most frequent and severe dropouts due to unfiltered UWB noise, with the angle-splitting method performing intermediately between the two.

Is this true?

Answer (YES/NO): NO